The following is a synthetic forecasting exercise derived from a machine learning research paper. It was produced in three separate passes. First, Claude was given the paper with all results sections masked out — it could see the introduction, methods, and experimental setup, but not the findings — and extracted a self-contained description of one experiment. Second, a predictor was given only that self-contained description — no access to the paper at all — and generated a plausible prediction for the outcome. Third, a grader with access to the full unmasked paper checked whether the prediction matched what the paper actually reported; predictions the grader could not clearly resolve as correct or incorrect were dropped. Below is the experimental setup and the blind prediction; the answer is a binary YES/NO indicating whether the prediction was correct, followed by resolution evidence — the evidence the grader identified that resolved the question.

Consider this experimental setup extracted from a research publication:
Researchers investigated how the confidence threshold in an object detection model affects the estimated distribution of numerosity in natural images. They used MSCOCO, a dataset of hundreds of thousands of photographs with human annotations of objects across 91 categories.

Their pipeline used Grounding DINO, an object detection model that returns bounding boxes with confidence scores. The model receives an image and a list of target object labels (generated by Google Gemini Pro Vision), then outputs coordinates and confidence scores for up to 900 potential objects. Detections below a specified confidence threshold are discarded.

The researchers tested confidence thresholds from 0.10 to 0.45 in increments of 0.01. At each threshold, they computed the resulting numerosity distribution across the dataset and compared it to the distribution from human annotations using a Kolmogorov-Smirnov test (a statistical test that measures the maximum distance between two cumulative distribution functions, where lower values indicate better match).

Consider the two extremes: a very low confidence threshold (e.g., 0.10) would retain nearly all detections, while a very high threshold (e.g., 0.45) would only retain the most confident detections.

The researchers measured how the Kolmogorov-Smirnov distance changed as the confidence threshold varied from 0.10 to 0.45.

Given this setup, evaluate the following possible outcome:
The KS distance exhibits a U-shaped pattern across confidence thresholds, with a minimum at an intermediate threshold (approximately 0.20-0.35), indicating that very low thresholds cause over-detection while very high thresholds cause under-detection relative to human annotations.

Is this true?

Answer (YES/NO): YES